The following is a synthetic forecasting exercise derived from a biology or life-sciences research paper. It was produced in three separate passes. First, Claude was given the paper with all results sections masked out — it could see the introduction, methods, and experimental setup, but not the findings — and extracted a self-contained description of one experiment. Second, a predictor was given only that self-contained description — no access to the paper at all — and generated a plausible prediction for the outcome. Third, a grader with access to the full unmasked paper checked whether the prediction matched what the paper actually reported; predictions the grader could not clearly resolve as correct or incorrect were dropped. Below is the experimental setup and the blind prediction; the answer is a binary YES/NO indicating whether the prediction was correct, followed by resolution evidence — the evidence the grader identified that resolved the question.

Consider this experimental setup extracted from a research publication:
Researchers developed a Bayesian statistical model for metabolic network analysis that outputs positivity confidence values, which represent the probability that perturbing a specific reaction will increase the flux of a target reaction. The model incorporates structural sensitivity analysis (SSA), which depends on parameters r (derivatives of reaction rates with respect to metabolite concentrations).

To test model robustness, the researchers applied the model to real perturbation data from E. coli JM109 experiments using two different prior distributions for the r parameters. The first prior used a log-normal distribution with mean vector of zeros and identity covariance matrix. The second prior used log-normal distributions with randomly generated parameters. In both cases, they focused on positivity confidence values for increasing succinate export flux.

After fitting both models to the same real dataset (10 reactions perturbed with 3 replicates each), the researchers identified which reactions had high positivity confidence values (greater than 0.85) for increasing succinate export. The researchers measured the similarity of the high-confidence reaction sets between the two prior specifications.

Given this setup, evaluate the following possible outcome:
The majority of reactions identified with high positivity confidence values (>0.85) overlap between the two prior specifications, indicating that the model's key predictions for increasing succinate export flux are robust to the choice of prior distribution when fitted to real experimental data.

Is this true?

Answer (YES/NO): YES